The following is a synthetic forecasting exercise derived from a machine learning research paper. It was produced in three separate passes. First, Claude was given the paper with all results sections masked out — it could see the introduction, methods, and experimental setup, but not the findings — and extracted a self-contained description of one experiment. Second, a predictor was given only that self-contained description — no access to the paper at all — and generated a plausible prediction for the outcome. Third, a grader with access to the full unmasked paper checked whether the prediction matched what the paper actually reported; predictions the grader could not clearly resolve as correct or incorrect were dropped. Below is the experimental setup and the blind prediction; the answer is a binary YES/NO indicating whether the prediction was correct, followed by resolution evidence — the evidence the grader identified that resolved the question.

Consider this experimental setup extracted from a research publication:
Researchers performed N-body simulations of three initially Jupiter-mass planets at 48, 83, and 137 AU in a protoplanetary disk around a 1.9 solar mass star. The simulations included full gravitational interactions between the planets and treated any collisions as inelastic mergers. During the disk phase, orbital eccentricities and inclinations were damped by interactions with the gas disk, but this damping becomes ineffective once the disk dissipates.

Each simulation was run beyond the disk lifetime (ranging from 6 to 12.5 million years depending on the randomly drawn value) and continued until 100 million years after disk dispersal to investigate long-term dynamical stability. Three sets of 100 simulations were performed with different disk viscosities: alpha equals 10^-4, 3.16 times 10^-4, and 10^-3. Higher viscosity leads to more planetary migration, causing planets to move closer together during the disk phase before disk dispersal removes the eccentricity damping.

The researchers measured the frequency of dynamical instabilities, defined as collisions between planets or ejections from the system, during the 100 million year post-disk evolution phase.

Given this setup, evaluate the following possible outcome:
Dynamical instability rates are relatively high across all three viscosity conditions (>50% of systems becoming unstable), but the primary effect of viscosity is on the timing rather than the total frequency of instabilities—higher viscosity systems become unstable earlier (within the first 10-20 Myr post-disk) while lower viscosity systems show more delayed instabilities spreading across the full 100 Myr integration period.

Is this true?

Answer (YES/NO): NO